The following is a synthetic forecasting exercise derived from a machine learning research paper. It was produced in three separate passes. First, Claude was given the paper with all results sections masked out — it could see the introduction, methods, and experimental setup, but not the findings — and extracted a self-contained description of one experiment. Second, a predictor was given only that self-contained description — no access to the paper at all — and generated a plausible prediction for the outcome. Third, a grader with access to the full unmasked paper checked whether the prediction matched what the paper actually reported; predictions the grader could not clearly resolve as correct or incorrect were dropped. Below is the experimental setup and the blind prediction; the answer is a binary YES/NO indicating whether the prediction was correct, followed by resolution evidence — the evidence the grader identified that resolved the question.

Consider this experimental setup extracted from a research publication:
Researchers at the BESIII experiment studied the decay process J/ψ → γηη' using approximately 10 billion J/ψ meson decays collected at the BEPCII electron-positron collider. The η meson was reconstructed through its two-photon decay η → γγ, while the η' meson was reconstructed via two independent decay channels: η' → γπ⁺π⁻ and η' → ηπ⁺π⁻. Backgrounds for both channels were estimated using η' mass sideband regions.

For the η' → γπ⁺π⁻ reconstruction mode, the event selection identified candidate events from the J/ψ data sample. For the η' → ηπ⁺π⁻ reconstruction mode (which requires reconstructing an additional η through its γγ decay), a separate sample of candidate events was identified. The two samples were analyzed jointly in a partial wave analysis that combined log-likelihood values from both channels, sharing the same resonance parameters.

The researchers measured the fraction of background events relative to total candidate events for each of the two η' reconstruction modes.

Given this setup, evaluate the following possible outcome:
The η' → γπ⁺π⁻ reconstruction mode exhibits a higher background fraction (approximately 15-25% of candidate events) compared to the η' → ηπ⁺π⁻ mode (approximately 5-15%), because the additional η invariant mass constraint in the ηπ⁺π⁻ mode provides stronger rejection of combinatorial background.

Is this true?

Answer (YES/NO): NO